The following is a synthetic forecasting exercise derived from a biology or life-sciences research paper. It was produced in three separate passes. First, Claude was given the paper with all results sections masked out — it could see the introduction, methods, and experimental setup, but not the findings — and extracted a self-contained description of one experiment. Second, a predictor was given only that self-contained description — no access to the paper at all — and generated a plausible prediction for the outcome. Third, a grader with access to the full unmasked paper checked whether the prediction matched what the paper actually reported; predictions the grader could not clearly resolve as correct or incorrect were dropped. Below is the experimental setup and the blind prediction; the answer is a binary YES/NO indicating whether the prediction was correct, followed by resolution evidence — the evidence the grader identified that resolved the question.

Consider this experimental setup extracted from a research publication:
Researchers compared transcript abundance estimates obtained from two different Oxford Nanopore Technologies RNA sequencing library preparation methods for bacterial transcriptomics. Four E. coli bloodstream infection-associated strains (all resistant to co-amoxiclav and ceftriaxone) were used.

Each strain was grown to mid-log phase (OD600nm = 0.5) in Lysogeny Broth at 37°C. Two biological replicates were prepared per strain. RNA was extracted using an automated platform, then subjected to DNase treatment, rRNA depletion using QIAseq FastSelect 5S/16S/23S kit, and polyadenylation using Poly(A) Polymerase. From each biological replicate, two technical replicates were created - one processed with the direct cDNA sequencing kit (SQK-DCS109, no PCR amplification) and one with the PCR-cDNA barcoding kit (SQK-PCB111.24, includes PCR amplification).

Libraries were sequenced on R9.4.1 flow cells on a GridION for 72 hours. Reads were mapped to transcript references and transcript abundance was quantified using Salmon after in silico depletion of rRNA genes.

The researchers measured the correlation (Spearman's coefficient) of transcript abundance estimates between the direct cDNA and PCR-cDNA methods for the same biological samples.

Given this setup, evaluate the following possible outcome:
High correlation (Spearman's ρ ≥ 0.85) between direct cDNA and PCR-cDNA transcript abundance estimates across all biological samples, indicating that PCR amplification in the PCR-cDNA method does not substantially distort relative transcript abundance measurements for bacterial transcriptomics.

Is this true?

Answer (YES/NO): YES